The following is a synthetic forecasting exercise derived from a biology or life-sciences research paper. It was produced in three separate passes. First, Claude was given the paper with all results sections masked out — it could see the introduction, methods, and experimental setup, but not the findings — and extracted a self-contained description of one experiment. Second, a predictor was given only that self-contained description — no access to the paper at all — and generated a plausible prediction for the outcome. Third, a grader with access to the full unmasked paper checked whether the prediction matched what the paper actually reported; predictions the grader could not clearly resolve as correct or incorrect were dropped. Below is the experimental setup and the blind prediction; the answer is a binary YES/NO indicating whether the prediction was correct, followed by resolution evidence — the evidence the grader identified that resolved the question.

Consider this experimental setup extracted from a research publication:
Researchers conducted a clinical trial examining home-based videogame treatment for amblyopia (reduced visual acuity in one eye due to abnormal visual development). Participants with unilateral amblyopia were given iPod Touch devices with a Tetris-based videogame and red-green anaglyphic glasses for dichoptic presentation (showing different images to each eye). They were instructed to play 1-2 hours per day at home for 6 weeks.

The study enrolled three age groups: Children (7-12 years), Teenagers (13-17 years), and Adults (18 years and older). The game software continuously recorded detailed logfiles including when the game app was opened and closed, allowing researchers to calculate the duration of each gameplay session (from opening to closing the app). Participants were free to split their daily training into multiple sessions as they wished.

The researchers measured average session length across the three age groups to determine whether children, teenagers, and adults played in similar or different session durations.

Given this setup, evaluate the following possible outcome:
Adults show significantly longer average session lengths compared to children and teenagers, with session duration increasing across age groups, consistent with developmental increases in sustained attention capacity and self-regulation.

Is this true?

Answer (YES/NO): NO